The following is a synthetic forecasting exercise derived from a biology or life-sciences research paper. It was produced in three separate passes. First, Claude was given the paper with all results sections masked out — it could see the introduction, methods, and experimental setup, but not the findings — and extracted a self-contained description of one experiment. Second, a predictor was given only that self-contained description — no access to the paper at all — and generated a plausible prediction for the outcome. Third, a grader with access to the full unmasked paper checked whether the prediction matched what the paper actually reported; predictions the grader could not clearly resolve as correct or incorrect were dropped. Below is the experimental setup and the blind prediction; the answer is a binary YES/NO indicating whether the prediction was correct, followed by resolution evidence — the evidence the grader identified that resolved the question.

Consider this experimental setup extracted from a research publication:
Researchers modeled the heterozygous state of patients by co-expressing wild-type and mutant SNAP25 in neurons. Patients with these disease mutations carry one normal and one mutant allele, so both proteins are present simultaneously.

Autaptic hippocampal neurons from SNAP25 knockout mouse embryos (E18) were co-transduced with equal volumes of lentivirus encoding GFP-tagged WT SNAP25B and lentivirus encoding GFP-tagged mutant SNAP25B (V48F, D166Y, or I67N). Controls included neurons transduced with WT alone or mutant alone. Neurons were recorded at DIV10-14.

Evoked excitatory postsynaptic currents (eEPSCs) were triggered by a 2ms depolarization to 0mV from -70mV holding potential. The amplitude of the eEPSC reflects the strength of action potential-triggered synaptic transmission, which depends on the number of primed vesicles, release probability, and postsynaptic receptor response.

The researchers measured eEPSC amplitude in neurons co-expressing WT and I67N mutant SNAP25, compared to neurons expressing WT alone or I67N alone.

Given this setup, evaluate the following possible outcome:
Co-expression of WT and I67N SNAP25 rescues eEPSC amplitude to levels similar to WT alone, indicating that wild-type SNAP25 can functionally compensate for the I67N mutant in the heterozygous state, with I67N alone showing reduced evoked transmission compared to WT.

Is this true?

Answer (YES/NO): NO